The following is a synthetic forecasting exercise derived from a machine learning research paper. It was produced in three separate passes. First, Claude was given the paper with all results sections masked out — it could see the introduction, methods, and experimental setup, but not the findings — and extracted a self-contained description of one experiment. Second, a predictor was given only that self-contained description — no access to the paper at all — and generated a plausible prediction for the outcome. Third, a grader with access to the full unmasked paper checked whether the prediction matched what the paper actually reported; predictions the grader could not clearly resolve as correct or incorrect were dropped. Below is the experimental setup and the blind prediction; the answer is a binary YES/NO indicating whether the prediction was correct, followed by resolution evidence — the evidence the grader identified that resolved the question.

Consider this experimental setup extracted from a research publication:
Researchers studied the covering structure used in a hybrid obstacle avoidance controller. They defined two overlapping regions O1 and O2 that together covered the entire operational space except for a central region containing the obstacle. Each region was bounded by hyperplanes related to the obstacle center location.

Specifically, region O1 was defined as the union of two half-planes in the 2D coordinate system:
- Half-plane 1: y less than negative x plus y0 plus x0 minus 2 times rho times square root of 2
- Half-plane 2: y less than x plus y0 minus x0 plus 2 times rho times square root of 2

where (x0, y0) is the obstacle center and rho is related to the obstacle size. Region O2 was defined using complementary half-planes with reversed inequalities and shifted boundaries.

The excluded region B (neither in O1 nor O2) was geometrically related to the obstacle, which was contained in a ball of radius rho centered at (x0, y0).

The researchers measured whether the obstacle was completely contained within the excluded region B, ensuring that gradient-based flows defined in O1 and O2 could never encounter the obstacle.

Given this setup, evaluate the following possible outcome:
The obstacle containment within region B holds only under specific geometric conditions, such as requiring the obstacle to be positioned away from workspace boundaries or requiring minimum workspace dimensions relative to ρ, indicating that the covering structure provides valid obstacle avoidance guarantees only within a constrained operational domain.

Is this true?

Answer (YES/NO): NO